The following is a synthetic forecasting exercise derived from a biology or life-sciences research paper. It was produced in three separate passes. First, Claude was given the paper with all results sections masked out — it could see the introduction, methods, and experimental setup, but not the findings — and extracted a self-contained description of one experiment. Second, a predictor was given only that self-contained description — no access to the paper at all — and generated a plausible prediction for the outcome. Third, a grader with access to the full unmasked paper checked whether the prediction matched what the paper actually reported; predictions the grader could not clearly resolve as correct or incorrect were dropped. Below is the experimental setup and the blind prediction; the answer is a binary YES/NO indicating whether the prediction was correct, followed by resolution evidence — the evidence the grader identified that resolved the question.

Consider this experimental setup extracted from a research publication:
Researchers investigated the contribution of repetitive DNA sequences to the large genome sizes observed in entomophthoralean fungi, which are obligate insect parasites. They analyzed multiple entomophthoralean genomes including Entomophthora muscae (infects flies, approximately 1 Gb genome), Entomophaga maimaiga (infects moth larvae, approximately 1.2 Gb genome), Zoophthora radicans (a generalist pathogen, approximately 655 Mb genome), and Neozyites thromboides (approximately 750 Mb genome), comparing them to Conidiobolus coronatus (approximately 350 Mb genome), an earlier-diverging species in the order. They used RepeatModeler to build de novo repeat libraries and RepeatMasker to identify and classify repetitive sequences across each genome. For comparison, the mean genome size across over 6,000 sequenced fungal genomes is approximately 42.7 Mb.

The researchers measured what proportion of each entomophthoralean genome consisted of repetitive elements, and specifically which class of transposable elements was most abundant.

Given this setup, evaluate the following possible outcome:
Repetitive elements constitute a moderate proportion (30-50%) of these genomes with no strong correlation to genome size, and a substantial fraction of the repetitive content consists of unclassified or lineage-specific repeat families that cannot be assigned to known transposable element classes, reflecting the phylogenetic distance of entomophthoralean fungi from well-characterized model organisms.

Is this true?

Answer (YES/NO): NO